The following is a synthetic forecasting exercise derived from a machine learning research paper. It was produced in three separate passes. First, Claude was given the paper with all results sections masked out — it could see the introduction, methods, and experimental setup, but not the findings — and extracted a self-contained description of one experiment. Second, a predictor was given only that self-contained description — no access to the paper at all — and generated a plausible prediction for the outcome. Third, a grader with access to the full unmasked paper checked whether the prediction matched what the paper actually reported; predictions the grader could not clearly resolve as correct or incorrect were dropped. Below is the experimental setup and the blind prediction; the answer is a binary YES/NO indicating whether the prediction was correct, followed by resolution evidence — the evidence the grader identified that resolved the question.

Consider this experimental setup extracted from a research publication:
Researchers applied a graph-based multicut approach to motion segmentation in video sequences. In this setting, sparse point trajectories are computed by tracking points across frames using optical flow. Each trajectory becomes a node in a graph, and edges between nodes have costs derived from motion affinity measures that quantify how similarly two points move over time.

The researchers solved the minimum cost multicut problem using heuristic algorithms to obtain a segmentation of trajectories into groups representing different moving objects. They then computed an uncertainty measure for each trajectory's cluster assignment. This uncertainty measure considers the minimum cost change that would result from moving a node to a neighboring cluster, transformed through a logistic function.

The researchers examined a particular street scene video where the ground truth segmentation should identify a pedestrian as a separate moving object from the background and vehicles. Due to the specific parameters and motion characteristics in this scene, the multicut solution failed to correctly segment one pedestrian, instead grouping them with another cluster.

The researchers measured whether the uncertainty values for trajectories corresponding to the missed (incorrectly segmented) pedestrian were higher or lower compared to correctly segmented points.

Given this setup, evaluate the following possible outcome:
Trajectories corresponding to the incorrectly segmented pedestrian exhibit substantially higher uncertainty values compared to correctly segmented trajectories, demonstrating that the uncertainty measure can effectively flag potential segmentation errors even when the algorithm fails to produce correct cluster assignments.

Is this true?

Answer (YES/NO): YES